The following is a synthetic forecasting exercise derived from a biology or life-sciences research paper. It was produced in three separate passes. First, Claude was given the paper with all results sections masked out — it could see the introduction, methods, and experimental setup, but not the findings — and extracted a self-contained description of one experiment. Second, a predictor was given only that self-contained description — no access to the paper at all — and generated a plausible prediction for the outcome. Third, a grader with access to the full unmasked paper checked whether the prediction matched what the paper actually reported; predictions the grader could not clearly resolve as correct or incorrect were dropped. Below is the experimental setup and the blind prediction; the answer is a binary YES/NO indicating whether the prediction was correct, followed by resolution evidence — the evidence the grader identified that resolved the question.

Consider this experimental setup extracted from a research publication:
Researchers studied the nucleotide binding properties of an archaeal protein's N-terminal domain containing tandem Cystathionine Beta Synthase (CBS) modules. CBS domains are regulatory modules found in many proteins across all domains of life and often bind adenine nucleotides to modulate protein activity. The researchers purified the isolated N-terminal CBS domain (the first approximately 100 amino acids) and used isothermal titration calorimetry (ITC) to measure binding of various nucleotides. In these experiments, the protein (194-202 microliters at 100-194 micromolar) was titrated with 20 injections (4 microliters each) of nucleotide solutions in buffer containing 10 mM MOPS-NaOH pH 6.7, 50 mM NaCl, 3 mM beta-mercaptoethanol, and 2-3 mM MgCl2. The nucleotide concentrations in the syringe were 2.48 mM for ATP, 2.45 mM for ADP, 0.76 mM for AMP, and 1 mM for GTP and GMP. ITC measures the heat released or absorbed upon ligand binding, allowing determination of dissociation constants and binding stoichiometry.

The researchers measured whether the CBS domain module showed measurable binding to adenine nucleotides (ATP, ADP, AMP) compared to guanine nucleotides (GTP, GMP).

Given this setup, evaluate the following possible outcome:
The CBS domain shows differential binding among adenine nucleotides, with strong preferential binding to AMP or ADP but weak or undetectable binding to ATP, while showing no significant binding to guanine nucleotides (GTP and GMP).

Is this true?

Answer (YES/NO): NO